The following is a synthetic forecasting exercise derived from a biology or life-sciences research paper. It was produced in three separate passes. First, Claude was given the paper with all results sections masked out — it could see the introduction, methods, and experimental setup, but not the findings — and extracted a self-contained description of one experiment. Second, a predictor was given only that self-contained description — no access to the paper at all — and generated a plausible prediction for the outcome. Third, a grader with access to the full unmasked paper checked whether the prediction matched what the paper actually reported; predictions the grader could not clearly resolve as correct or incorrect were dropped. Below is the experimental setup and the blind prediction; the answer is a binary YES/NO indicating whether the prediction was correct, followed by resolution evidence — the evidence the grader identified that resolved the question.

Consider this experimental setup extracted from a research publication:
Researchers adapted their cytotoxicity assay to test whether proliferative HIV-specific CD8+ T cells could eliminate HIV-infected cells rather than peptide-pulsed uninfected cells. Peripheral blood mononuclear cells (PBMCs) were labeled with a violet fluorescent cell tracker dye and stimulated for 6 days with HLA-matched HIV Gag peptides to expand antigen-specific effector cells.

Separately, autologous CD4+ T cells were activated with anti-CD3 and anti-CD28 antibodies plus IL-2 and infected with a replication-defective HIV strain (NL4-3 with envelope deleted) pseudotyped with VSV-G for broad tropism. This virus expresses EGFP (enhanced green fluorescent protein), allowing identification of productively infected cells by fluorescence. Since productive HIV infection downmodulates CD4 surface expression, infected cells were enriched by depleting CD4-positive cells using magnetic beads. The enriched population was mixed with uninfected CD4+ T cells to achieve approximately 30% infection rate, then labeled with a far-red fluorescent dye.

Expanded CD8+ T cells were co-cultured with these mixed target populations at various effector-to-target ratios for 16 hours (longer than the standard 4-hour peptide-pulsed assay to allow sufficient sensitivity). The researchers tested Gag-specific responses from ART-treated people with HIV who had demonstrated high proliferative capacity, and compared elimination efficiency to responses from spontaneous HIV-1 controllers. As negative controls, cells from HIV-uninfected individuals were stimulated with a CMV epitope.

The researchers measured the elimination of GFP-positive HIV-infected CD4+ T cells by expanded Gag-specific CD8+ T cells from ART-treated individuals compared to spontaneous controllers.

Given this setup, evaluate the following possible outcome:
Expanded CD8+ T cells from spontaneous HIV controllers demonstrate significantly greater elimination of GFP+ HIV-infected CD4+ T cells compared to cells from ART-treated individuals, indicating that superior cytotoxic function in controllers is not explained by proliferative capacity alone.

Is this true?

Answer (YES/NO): NO